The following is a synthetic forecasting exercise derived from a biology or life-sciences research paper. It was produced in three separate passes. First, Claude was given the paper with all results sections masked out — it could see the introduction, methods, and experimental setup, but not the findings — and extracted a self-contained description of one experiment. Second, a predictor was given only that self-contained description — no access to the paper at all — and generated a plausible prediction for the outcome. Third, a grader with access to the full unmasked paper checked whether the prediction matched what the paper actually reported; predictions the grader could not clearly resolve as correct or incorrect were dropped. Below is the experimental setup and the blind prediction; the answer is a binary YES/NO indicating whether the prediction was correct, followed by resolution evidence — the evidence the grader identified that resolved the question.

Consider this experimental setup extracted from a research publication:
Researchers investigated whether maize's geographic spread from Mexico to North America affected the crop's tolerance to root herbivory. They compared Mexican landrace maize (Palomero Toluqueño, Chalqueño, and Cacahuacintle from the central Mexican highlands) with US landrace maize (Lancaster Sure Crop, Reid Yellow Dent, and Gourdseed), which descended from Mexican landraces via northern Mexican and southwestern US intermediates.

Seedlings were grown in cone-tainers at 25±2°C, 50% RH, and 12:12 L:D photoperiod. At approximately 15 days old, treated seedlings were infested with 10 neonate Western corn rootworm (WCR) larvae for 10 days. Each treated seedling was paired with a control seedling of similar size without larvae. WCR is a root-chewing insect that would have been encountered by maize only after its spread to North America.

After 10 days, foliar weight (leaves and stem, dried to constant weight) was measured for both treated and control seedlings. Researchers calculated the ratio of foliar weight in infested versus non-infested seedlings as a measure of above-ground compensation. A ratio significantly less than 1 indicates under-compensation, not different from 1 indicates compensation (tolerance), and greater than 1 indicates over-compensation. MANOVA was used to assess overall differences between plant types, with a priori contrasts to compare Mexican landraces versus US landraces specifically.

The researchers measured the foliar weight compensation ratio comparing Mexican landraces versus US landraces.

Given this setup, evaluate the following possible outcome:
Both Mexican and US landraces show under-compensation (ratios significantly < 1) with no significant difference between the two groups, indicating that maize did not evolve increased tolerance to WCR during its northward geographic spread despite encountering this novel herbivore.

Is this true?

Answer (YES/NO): NO